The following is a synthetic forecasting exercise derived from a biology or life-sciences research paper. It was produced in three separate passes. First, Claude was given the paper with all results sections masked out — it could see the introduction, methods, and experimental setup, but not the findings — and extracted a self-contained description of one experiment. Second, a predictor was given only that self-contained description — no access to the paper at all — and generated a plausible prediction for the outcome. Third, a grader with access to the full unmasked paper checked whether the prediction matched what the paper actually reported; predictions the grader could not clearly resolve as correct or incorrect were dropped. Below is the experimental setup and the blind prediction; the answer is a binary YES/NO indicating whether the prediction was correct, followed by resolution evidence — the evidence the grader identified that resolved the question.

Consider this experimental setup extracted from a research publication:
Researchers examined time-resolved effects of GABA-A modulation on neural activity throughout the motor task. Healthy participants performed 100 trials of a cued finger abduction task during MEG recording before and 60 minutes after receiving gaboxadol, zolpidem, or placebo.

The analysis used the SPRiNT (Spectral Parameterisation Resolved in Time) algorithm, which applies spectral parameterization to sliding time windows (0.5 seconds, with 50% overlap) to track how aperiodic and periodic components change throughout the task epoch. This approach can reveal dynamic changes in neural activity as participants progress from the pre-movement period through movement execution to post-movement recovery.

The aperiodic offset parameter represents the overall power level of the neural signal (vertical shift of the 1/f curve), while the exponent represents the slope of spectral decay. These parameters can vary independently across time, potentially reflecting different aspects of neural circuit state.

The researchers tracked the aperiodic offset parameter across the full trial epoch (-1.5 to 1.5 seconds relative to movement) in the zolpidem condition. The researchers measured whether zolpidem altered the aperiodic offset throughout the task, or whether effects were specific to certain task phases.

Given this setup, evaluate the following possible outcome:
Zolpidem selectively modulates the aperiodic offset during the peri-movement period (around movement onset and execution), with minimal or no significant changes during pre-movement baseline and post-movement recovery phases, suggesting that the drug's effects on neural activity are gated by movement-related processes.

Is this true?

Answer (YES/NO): NO